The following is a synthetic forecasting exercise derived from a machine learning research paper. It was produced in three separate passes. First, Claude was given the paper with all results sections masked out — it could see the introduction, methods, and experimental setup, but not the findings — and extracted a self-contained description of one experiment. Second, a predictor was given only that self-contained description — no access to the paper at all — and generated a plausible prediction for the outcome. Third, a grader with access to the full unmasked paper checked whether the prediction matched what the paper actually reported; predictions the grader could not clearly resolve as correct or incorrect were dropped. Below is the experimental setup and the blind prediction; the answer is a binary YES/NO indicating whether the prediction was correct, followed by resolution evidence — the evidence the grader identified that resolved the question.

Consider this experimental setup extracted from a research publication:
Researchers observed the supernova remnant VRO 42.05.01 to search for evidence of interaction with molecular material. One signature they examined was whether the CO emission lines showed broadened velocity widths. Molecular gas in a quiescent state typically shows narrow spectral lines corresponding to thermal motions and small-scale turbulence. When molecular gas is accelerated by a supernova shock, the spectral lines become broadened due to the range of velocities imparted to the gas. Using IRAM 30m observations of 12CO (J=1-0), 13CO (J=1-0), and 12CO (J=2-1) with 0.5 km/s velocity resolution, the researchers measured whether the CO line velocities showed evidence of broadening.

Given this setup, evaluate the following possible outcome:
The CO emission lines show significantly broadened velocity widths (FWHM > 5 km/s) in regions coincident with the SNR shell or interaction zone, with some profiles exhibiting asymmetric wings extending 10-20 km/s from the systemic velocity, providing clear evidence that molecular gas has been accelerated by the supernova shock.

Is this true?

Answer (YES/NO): NO